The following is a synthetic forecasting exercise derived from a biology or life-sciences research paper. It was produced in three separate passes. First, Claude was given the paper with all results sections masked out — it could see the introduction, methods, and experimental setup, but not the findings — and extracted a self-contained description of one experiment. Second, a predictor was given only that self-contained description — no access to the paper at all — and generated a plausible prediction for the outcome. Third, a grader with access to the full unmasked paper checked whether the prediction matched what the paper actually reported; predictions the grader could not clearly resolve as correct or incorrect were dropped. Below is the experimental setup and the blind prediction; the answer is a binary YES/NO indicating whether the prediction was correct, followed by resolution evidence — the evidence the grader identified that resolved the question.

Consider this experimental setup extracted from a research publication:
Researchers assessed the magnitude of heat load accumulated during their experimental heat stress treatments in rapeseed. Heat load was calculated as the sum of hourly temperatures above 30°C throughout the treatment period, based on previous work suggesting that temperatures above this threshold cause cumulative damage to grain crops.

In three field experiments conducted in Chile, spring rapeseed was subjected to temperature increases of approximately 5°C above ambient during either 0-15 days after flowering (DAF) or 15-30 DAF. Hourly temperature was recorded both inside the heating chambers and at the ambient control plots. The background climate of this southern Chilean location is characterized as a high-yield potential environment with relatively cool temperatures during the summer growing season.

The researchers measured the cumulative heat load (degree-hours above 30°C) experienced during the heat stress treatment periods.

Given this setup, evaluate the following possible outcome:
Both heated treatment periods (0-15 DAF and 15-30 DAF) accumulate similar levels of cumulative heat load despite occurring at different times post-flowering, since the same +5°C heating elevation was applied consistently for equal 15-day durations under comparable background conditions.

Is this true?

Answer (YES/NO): NO